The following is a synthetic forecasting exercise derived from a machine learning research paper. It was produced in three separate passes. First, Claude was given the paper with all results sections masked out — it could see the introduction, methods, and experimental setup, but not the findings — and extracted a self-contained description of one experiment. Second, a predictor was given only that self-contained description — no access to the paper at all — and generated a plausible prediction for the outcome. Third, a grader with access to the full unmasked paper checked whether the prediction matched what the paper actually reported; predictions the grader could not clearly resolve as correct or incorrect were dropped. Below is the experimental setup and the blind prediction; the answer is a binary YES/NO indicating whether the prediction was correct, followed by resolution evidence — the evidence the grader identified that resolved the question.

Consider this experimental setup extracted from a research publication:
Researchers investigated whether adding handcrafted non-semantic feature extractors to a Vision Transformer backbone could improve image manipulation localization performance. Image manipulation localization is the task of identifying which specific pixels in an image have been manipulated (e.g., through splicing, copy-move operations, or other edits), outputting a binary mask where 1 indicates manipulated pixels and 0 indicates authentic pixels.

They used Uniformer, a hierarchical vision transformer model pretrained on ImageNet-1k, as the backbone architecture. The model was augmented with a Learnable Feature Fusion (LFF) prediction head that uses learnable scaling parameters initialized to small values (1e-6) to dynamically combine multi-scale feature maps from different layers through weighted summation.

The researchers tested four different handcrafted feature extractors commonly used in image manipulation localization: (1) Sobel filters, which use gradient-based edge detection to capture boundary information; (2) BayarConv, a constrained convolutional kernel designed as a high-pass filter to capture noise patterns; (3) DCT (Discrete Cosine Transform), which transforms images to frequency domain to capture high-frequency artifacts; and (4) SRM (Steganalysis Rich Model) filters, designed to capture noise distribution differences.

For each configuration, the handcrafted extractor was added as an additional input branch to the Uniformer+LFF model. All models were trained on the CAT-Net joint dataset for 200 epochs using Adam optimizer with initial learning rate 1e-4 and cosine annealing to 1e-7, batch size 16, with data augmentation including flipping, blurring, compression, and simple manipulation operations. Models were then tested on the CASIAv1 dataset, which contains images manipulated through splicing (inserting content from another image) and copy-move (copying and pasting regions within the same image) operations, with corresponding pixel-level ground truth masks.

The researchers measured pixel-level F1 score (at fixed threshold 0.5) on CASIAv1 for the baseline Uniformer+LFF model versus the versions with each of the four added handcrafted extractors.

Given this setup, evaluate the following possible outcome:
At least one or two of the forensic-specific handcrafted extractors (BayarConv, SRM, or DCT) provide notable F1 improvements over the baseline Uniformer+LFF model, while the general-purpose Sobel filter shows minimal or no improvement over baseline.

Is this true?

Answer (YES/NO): NO